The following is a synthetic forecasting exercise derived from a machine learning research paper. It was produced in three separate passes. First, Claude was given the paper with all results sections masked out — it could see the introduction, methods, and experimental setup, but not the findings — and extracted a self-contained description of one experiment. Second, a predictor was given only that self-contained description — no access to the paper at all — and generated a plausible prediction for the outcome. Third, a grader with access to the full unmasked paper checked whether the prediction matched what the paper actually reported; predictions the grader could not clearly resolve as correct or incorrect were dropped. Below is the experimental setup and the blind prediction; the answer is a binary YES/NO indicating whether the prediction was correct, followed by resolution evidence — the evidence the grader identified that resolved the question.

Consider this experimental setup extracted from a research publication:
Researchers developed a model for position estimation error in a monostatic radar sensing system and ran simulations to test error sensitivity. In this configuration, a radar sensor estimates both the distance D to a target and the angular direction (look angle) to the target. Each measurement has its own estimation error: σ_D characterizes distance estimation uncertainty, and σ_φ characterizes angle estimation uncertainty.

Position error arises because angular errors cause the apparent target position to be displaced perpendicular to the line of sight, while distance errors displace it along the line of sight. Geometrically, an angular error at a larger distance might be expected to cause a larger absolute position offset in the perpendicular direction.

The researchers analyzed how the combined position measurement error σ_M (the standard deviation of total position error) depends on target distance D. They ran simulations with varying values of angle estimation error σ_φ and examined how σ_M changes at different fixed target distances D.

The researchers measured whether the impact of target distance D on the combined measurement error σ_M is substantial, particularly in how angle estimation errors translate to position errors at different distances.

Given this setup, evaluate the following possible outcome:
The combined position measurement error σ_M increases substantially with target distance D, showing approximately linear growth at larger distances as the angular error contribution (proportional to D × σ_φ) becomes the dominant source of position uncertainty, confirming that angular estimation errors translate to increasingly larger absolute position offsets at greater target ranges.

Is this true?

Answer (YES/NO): NO